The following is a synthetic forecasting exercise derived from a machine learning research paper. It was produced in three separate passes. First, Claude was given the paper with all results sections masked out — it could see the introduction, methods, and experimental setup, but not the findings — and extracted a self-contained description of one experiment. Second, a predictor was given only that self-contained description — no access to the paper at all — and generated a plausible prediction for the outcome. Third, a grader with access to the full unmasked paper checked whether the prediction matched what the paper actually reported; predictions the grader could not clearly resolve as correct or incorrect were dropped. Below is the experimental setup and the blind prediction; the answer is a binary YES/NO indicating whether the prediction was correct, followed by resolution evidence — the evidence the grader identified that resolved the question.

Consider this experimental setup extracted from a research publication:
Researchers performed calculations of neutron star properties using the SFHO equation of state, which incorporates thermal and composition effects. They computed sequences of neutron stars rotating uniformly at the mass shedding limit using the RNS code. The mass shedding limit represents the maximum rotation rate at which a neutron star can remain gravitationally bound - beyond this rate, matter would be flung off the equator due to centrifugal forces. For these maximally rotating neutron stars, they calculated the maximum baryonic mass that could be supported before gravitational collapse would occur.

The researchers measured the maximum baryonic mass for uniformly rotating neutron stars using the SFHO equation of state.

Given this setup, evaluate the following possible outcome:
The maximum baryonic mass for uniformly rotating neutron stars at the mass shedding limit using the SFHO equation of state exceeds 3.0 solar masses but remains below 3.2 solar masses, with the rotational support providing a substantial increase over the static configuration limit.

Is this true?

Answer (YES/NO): NO